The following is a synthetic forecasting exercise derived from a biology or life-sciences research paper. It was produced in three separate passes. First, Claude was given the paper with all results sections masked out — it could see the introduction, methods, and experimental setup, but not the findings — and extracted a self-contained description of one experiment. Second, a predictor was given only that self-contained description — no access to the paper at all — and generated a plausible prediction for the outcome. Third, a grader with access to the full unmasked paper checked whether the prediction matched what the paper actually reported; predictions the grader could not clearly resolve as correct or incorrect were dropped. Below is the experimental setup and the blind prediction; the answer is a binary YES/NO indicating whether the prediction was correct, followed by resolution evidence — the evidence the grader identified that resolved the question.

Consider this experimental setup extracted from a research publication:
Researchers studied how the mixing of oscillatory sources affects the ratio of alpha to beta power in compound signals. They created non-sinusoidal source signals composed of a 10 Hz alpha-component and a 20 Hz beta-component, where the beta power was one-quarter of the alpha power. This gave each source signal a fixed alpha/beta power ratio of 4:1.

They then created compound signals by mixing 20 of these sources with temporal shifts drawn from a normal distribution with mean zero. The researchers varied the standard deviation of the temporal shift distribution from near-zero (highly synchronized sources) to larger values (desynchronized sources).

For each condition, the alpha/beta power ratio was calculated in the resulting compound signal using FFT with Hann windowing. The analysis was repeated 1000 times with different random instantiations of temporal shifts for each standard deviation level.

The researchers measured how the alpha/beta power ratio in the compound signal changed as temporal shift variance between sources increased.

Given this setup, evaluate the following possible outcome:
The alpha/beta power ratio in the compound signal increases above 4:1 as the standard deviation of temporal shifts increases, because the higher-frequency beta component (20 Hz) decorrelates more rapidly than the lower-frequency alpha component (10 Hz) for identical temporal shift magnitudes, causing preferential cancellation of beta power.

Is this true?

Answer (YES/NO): NO